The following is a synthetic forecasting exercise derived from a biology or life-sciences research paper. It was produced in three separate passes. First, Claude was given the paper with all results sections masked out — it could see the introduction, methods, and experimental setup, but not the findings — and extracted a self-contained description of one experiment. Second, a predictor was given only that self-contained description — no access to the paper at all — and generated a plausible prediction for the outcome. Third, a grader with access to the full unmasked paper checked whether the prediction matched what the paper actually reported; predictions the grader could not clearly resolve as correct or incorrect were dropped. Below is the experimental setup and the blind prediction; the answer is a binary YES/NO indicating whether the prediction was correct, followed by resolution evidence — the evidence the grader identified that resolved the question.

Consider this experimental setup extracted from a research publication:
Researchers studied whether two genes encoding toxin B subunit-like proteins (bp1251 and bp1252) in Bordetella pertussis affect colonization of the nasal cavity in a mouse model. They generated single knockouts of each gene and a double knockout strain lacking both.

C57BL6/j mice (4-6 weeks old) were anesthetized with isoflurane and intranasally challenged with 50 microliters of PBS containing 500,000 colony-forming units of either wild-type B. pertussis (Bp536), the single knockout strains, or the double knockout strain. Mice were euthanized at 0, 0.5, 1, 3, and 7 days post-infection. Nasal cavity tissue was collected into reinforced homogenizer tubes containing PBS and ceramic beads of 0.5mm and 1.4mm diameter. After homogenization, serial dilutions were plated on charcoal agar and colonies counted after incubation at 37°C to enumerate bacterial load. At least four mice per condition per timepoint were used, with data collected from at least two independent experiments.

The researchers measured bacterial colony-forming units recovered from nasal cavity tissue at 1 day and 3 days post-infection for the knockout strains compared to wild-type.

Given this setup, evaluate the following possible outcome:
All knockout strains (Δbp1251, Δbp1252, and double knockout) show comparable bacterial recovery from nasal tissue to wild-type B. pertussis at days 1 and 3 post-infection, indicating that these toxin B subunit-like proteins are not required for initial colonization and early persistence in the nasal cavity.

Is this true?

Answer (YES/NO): NO